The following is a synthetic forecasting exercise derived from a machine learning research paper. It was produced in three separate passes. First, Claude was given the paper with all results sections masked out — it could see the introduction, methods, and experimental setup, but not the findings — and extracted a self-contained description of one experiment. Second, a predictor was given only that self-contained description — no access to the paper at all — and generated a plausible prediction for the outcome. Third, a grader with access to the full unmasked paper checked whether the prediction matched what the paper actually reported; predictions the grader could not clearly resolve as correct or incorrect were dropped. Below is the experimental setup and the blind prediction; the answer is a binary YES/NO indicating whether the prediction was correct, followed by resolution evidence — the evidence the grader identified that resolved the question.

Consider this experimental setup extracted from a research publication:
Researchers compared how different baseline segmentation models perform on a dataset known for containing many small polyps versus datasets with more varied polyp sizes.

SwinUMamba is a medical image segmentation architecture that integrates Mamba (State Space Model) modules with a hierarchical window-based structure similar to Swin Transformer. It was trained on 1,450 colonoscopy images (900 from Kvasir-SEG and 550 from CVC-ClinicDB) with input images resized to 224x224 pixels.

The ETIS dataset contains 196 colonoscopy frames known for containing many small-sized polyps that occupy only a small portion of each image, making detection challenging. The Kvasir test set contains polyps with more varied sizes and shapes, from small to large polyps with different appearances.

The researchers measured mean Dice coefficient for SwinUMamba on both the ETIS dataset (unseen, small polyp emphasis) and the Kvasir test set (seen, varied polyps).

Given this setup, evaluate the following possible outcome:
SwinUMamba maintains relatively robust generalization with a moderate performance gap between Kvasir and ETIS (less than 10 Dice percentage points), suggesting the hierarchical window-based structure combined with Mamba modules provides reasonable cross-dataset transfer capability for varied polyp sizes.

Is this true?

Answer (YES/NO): NO